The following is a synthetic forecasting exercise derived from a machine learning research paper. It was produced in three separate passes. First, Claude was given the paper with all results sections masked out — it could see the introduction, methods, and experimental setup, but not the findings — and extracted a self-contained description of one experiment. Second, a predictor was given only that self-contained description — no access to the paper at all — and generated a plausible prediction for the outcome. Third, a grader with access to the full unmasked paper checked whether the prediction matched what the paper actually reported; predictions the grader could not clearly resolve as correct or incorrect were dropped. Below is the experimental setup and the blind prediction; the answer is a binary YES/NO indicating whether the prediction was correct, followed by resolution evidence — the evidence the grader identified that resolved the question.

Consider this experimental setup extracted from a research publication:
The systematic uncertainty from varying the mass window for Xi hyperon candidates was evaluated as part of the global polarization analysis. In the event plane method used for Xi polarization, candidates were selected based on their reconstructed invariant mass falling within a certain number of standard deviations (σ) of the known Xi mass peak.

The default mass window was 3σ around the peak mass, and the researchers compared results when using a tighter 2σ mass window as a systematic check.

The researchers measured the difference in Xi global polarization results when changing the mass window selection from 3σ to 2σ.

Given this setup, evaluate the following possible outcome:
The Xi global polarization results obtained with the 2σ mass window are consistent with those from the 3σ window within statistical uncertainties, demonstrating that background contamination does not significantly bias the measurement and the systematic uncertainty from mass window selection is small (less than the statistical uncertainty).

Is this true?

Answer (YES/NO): YES